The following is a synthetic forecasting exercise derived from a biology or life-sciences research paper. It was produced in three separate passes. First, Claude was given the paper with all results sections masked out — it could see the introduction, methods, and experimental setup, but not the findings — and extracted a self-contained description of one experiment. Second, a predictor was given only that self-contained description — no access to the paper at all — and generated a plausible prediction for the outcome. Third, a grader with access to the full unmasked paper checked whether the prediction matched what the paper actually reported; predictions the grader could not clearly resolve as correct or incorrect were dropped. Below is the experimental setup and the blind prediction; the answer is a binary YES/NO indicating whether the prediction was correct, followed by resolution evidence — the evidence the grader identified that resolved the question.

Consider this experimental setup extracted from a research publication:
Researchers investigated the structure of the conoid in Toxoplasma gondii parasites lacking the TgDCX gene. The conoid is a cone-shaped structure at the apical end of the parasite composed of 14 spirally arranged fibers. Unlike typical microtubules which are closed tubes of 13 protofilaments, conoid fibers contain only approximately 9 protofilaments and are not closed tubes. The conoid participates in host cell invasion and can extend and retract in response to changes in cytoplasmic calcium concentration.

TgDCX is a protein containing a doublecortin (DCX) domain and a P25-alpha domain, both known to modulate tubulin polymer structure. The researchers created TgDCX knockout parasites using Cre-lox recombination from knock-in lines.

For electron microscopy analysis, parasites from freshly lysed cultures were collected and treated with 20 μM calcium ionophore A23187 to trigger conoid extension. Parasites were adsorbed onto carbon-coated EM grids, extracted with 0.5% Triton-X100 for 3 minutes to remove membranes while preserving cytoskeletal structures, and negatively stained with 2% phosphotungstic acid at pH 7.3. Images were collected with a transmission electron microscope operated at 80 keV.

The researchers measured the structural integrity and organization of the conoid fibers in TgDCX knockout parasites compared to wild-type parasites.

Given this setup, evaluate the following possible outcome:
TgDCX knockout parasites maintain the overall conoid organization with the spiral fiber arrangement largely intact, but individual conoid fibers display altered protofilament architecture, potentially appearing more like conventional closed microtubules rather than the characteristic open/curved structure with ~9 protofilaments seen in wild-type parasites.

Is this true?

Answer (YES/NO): NO